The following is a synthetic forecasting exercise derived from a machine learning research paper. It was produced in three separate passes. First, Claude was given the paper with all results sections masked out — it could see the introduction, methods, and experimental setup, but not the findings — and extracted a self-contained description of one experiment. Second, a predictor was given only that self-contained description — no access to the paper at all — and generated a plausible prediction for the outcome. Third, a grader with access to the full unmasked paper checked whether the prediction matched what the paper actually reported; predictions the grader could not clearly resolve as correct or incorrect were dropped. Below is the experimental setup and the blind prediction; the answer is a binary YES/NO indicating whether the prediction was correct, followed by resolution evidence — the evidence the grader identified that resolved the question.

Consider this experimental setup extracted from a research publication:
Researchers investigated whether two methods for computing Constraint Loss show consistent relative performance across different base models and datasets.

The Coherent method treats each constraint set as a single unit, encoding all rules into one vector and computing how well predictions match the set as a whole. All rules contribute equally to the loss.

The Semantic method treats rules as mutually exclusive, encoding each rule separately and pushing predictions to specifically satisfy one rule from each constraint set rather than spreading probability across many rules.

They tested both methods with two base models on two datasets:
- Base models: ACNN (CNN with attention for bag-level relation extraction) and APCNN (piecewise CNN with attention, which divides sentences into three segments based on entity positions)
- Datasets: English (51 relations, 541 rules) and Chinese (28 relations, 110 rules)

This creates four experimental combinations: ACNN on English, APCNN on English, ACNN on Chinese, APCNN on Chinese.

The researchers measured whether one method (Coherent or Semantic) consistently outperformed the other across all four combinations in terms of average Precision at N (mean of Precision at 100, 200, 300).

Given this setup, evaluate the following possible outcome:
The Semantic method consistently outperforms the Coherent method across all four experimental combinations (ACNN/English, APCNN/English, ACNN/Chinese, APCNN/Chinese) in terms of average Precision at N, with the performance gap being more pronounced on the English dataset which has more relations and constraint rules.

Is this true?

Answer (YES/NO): YES